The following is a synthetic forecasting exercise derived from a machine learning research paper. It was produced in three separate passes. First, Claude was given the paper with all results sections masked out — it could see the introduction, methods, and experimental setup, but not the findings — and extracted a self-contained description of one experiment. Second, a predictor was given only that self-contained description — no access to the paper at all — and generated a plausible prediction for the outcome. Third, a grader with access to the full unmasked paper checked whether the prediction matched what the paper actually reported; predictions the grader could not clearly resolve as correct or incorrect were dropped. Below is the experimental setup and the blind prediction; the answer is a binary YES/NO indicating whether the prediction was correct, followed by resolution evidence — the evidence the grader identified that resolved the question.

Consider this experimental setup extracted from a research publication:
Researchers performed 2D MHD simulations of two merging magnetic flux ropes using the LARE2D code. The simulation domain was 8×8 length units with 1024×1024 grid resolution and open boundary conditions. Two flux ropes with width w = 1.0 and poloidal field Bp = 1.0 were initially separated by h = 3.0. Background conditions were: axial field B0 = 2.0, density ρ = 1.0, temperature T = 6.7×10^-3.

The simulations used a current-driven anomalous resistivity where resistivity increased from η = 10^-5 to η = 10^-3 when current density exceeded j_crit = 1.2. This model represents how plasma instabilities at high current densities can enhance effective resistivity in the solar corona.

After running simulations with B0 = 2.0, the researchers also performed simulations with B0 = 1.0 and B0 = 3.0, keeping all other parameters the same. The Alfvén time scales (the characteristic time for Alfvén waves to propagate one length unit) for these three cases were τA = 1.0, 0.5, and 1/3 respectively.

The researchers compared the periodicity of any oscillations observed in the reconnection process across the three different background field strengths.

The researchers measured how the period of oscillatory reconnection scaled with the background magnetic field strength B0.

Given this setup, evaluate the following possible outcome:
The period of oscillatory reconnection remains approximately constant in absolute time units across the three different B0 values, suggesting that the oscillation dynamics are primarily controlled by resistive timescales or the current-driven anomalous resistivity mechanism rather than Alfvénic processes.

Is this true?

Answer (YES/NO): YES